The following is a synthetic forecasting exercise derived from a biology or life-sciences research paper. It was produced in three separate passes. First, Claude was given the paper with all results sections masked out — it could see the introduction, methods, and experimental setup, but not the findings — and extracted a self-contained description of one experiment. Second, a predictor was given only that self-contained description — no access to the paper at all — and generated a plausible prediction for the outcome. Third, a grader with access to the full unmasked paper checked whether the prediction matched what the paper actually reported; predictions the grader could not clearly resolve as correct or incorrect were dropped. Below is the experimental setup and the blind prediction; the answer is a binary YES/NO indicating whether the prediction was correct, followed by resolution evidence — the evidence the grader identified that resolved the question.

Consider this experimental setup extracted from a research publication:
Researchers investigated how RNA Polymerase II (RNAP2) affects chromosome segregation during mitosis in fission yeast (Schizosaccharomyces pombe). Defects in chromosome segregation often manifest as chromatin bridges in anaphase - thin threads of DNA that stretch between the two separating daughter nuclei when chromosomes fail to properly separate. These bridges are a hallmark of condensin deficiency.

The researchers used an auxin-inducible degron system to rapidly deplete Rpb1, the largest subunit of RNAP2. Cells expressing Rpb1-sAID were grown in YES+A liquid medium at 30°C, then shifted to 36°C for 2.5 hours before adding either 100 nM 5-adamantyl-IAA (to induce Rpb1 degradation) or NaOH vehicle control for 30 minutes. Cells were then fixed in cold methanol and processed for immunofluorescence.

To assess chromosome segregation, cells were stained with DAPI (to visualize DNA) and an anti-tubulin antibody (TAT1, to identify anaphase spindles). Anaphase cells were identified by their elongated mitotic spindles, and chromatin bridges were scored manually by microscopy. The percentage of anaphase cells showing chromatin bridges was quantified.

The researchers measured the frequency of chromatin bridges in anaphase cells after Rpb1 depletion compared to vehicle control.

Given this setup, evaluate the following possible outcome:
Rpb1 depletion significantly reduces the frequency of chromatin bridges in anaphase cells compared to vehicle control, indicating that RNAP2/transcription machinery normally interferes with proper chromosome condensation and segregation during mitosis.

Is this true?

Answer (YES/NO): YES